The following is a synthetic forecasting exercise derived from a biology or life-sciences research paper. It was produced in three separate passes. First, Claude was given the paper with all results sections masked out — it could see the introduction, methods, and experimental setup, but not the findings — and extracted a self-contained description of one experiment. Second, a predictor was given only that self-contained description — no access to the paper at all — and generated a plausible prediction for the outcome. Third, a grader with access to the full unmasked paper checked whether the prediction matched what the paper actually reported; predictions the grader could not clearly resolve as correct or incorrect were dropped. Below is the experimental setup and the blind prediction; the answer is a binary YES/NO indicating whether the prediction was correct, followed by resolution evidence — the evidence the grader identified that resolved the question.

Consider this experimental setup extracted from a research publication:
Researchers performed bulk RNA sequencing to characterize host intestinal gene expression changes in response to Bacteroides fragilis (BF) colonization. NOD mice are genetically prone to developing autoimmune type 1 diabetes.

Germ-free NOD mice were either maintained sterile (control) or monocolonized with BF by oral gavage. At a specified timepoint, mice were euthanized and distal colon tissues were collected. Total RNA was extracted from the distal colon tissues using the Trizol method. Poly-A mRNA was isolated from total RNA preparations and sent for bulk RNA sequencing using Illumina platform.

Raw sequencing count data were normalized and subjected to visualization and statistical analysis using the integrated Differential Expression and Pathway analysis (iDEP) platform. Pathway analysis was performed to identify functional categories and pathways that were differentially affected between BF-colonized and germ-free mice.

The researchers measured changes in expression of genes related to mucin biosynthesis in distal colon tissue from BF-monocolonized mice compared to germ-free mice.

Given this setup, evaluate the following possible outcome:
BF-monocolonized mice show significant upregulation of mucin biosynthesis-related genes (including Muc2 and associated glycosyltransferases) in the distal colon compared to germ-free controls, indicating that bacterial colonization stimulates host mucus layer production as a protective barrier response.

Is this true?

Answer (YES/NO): NO